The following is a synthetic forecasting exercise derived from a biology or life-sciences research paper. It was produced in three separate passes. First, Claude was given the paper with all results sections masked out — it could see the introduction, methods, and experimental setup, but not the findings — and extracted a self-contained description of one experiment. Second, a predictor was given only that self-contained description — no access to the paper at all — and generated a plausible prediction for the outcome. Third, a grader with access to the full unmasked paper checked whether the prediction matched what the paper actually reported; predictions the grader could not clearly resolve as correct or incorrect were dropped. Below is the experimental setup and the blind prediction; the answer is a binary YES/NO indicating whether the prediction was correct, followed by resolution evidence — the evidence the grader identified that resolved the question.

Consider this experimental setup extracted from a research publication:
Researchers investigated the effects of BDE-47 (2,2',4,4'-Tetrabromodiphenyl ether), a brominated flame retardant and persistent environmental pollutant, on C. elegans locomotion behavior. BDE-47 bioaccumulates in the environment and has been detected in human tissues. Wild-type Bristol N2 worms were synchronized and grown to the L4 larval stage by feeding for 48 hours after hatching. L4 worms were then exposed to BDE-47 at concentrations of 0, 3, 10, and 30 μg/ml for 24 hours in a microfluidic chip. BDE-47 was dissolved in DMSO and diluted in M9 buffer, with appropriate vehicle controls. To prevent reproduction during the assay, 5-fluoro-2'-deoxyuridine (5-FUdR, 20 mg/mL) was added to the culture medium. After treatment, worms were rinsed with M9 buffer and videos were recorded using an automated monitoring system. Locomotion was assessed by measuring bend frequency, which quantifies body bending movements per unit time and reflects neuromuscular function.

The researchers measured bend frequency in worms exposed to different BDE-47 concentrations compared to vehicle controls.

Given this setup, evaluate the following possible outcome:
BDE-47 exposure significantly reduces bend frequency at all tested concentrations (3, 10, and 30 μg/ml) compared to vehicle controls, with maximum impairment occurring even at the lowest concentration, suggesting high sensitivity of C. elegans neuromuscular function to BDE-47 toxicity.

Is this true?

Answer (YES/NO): NO